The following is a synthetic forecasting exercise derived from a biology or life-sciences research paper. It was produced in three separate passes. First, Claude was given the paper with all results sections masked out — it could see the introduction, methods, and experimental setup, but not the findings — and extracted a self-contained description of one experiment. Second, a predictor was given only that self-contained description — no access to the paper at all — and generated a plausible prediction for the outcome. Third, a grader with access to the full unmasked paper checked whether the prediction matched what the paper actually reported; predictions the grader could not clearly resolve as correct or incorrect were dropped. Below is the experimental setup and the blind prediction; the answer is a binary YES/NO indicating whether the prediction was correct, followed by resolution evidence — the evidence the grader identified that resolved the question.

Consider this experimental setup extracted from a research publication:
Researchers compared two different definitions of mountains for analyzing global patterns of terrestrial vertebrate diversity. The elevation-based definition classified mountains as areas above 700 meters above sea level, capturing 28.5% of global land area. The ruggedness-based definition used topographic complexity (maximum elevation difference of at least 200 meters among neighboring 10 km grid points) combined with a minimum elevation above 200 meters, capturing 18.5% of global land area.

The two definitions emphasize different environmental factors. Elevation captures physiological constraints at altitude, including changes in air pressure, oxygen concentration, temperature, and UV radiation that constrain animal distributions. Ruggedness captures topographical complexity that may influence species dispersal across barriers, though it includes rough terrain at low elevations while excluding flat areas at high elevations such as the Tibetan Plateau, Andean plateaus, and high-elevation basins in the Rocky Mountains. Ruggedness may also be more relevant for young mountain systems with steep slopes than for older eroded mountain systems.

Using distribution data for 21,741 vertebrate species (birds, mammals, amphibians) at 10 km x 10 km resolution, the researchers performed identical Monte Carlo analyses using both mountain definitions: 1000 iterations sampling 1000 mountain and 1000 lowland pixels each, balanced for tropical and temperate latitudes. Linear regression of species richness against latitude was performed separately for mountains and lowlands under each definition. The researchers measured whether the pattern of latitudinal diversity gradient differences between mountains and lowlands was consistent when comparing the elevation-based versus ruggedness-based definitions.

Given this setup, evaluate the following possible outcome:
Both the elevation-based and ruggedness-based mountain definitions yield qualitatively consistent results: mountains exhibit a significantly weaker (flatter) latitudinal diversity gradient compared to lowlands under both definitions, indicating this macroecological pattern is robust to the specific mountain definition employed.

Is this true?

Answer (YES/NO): NO